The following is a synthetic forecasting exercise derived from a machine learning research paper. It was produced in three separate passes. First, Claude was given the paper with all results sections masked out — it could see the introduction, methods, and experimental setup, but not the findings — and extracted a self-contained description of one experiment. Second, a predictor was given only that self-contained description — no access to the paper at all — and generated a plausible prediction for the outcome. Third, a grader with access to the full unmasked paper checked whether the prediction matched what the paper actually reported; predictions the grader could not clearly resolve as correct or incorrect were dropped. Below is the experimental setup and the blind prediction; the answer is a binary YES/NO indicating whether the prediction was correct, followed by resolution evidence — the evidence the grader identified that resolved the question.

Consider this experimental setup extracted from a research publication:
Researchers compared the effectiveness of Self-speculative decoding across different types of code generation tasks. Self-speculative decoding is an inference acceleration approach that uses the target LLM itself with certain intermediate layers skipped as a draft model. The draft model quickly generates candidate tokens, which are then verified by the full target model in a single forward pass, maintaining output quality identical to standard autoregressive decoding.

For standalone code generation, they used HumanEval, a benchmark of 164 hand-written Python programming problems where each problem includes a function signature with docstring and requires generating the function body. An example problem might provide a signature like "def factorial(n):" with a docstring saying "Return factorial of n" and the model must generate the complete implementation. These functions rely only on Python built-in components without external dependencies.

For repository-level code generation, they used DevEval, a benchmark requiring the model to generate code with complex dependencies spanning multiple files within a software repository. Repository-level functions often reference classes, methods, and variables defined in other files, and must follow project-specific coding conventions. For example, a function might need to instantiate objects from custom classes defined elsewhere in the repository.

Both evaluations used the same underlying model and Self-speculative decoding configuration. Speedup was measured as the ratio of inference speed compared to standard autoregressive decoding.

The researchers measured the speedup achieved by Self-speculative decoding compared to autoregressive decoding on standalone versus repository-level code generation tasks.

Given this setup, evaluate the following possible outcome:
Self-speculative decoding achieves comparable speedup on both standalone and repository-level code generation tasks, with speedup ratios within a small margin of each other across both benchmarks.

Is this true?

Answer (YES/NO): NO